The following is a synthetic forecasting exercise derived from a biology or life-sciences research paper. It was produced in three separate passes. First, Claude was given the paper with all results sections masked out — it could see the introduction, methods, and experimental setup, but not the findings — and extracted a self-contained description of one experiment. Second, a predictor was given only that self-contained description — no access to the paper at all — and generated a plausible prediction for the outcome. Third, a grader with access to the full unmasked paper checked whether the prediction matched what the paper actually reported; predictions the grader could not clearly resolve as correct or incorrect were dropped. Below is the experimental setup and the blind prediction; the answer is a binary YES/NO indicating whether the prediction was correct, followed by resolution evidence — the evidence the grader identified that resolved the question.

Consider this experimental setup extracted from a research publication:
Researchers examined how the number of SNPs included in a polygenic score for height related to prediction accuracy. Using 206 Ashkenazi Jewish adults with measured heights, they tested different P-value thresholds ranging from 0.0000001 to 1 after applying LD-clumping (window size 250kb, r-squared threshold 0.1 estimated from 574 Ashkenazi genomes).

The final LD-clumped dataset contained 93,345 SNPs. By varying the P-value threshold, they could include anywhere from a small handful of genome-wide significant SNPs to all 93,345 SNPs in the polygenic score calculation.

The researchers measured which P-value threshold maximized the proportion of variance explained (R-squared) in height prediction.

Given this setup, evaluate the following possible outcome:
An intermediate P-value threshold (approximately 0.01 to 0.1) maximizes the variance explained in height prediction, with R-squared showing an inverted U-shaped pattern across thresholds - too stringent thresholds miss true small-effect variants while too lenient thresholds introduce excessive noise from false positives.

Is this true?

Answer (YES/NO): NO